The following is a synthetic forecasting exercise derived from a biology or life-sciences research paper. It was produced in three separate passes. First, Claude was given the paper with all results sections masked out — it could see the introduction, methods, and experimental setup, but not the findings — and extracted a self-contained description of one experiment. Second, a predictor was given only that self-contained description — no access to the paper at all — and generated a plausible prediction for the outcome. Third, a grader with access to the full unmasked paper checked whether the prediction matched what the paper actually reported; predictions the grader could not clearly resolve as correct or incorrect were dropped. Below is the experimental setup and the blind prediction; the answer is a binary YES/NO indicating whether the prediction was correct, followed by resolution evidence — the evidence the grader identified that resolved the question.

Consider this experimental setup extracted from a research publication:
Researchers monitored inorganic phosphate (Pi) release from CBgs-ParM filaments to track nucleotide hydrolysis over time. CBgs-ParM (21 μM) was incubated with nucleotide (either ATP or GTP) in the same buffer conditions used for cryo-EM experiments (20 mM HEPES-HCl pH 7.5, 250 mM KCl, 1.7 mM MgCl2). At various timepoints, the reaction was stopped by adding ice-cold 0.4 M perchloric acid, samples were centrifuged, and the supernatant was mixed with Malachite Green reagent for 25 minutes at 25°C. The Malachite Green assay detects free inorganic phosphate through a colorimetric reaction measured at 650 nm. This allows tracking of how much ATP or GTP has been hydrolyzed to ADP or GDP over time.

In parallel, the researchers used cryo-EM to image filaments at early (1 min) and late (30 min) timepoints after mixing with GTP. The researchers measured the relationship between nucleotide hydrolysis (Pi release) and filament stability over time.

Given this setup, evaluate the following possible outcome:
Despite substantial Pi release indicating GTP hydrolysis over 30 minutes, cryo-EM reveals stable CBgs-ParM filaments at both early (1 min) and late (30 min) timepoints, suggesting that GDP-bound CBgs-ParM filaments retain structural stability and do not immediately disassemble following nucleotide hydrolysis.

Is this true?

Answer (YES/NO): YES